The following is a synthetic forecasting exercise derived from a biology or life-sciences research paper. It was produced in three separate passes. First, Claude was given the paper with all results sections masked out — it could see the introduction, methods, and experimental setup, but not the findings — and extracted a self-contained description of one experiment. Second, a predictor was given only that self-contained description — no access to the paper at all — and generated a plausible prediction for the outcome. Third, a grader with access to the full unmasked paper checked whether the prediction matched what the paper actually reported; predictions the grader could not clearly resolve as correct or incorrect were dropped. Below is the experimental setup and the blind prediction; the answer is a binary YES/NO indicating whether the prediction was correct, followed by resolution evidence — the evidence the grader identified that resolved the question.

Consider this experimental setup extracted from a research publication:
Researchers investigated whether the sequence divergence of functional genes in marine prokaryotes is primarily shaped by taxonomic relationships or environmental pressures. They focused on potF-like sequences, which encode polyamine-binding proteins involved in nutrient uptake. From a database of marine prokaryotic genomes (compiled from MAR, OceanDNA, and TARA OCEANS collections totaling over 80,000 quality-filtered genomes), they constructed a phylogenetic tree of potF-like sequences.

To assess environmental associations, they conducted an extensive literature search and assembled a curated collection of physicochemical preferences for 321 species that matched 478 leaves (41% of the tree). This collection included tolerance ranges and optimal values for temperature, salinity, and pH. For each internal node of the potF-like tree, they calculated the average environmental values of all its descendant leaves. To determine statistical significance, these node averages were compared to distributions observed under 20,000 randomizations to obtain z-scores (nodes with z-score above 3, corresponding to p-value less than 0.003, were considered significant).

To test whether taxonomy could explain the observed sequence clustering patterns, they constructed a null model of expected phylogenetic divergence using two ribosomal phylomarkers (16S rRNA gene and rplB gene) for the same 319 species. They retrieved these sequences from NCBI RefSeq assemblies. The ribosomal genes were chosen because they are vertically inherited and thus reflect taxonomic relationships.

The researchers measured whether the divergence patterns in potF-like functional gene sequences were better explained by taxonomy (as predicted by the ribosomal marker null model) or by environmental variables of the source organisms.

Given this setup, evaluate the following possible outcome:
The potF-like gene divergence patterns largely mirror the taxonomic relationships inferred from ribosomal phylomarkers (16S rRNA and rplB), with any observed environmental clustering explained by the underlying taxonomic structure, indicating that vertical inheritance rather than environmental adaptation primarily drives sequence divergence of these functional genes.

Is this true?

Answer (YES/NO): NO